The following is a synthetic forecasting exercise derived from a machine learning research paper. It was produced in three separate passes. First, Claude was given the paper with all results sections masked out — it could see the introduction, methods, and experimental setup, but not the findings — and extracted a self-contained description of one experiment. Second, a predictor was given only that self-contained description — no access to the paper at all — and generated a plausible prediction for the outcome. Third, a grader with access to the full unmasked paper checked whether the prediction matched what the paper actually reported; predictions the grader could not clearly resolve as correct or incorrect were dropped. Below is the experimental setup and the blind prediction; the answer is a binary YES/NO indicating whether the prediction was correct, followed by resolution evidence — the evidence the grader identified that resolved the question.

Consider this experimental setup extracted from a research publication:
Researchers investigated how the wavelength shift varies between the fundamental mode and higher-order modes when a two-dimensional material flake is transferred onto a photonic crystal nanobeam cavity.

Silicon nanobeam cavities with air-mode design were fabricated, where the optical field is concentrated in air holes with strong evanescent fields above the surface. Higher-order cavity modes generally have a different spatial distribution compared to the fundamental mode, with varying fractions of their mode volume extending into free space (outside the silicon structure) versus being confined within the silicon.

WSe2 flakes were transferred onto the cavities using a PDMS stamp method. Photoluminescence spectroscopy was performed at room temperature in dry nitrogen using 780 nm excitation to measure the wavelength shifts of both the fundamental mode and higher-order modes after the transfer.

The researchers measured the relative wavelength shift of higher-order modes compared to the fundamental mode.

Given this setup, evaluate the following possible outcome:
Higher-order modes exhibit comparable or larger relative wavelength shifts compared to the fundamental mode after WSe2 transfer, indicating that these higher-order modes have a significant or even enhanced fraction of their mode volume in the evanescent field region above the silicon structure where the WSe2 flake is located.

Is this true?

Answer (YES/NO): YES